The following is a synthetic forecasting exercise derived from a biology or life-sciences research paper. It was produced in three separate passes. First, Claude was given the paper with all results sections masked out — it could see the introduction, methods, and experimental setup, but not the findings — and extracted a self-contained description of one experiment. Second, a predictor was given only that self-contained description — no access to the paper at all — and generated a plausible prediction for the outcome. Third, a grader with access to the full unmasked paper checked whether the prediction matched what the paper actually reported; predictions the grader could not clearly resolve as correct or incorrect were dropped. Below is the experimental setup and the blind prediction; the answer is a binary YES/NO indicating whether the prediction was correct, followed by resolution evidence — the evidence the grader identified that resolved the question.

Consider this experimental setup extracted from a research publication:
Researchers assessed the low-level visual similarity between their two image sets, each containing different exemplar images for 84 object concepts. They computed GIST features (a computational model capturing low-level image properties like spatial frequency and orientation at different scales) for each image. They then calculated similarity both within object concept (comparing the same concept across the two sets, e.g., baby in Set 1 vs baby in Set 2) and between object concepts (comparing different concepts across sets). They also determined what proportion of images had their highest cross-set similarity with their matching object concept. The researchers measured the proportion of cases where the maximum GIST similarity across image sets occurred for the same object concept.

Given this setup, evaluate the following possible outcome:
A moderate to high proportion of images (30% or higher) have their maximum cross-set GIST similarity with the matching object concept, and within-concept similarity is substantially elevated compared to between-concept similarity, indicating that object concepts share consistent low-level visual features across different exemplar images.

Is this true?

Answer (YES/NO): NO